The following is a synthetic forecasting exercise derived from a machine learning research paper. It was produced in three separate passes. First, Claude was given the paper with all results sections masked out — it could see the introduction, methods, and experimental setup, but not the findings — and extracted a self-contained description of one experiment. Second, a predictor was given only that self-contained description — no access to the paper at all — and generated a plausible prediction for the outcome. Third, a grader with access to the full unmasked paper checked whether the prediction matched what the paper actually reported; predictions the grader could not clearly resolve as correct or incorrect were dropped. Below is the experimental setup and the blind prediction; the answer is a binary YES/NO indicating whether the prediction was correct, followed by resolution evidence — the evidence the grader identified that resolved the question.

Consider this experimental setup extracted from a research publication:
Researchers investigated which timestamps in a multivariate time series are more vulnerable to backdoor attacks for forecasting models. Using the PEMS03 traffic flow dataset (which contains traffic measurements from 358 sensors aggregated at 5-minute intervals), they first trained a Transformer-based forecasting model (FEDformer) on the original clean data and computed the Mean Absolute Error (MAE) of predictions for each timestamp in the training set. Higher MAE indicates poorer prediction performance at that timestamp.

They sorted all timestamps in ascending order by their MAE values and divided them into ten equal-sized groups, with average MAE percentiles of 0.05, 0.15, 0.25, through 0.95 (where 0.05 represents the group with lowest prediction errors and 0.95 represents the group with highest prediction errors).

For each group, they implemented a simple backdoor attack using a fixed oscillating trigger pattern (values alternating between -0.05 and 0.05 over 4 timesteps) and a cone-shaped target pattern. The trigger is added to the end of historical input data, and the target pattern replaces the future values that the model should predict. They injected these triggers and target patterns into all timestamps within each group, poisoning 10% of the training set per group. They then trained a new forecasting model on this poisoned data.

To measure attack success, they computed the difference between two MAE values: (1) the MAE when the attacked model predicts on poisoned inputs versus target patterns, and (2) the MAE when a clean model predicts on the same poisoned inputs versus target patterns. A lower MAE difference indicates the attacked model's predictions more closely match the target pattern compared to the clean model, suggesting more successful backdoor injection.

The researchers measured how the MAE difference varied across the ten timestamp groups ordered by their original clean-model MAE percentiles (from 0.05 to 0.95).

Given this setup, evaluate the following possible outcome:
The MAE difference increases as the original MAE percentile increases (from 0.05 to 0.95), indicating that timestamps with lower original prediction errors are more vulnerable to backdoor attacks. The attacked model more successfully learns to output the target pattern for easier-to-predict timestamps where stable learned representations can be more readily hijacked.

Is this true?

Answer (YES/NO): NO